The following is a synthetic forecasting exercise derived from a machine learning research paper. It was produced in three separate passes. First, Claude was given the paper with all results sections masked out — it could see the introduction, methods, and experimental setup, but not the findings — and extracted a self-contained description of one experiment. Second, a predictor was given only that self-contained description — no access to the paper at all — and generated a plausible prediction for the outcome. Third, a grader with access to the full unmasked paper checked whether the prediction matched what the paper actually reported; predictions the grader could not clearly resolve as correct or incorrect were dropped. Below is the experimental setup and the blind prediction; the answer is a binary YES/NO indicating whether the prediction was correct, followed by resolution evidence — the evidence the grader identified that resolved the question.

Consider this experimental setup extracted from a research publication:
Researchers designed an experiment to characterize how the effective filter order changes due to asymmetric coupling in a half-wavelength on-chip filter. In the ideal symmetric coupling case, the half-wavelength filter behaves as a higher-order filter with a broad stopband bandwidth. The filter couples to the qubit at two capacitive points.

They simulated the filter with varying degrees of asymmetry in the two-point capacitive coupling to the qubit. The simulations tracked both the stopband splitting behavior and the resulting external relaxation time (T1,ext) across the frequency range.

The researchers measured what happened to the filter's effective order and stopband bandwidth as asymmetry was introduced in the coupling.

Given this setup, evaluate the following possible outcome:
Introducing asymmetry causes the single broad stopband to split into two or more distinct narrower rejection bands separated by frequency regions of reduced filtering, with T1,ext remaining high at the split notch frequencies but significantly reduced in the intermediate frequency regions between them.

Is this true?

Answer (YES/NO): YES